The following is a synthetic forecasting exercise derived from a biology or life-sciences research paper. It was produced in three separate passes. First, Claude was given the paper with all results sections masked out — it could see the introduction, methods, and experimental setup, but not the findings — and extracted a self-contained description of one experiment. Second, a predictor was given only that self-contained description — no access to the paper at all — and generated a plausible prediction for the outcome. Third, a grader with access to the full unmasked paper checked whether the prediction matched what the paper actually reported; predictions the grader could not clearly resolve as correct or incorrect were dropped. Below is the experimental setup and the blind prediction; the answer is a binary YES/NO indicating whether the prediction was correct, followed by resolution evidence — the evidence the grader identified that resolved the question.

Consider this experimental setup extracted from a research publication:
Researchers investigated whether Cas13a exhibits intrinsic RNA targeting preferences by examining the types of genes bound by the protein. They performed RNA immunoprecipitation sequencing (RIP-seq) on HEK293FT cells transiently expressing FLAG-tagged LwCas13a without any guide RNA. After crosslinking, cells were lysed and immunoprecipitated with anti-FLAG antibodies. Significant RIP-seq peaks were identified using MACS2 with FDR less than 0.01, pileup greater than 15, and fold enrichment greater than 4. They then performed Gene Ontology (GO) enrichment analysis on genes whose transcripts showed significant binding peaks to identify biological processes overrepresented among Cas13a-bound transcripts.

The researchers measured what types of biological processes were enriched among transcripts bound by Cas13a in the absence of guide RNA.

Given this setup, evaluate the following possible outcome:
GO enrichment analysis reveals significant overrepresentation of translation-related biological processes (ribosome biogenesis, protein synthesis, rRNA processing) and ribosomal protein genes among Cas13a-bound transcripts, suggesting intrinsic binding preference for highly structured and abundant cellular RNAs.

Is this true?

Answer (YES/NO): NO